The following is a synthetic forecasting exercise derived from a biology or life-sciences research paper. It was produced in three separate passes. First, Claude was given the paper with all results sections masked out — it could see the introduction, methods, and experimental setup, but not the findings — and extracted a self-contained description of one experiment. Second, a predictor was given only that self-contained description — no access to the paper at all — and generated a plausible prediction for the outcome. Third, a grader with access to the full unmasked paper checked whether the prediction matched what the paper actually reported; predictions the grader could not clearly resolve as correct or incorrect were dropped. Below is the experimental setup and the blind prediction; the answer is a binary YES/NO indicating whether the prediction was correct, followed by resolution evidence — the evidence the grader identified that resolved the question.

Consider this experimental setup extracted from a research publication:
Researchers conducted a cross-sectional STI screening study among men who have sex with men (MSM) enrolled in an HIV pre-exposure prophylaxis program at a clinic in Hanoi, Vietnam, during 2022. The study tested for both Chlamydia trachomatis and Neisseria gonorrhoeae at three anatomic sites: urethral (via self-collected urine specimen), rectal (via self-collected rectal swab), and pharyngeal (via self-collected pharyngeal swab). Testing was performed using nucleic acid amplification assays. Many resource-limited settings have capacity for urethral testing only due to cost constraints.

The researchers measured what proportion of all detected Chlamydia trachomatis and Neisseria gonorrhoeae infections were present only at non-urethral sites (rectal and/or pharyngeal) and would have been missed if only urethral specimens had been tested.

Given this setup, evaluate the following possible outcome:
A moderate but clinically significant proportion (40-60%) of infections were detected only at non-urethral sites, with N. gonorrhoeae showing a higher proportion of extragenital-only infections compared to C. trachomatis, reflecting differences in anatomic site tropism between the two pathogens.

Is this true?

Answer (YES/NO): NO